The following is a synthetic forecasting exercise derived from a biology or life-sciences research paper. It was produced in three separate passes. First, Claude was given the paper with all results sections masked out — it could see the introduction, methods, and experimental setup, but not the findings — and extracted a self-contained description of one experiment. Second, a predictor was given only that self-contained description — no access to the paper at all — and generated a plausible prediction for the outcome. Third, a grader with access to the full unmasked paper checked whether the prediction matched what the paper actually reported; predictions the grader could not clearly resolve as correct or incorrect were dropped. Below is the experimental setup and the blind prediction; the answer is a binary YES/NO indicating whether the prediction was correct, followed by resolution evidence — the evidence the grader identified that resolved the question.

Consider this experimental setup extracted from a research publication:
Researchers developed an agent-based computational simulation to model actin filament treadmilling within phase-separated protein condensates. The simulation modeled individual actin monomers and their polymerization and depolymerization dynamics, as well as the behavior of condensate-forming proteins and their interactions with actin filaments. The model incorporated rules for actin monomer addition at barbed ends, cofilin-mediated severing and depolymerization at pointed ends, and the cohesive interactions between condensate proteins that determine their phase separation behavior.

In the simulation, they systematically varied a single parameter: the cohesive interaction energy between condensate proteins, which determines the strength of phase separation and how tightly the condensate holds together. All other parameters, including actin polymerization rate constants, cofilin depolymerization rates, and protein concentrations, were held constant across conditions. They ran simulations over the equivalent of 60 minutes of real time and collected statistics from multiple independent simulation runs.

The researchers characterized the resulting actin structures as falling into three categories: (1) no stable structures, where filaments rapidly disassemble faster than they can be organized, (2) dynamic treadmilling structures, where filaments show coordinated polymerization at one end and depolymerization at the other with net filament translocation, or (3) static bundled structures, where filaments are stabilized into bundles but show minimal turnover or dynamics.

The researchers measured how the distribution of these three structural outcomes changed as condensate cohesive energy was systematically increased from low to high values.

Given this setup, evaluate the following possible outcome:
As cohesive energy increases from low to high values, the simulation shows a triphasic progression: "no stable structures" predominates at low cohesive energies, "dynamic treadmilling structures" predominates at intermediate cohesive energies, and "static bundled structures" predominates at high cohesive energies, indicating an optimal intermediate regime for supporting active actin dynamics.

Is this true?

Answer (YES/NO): YES